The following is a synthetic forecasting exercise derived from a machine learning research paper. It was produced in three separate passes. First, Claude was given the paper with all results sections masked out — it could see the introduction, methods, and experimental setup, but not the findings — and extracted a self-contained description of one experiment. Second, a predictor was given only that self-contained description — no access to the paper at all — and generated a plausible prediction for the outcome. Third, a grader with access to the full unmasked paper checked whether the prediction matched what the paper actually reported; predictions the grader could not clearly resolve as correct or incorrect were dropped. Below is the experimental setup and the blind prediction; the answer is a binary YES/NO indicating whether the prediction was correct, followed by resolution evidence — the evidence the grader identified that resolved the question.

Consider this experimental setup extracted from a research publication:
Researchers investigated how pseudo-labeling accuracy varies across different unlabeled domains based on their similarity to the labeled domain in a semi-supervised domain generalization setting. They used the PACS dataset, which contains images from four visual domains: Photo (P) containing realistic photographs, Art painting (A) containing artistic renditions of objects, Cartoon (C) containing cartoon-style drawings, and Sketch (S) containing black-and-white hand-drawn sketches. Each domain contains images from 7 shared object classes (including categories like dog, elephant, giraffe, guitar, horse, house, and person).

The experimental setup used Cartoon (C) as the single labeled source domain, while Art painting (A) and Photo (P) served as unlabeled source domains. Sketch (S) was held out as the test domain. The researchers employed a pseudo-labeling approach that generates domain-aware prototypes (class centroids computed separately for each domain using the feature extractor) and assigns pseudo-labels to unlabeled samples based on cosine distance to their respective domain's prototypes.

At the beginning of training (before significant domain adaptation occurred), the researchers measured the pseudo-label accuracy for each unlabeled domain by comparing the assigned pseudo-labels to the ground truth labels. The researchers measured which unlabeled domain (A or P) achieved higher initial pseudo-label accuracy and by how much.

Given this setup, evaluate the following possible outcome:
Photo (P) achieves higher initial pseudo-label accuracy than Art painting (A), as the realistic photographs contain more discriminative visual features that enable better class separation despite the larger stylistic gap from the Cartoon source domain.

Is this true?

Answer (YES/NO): NO